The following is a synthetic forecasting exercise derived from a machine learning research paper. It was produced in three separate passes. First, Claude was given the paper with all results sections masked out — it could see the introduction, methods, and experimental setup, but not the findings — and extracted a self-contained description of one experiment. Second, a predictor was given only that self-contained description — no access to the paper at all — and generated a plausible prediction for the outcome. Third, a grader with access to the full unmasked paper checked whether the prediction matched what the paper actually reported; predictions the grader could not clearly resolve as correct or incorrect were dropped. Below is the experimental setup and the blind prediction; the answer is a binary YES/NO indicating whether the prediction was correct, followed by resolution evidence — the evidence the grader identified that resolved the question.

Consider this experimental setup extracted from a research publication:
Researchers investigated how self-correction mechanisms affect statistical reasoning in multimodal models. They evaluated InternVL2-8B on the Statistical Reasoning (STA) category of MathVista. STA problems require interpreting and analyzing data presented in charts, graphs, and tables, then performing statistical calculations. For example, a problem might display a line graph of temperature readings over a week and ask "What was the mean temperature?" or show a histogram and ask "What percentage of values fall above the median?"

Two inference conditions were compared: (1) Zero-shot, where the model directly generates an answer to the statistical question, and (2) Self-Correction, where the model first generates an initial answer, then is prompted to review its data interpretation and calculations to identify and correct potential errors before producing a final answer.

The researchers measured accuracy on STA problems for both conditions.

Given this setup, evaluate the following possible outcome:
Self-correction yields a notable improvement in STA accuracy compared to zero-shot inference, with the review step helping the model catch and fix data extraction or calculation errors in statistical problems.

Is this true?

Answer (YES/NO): NO